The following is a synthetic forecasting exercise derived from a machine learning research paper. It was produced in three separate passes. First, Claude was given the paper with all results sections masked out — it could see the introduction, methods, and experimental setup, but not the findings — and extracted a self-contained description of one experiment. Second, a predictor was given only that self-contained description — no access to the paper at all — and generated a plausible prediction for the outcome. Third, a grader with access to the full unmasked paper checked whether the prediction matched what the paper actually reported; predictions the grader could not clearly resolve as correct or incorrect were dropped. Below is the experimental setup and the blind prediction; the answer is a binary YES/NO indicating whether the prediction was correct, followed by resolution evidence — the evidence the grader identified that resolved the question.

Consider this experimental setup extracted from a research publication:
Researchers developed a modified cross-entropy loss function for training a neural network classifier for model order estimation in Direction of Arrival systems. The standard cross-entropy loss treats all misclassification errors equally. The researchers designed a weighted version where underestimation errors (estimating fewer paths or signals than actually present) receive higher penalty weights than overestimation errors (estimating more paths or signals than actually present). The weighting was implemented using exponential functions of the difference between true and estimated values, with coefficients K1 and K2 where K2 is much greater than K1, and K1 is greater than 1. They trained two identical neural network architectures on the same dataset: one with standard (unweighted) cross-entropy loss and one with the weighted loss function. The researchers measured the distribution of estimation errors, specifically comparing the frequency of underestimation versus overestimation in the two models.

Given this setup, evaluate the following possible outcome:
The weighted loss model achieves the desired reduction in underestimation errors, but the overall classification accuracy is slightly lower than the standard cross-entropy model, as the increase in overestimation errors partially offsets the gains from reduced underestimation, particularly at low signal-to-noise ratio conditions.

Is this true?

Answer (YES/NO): NO